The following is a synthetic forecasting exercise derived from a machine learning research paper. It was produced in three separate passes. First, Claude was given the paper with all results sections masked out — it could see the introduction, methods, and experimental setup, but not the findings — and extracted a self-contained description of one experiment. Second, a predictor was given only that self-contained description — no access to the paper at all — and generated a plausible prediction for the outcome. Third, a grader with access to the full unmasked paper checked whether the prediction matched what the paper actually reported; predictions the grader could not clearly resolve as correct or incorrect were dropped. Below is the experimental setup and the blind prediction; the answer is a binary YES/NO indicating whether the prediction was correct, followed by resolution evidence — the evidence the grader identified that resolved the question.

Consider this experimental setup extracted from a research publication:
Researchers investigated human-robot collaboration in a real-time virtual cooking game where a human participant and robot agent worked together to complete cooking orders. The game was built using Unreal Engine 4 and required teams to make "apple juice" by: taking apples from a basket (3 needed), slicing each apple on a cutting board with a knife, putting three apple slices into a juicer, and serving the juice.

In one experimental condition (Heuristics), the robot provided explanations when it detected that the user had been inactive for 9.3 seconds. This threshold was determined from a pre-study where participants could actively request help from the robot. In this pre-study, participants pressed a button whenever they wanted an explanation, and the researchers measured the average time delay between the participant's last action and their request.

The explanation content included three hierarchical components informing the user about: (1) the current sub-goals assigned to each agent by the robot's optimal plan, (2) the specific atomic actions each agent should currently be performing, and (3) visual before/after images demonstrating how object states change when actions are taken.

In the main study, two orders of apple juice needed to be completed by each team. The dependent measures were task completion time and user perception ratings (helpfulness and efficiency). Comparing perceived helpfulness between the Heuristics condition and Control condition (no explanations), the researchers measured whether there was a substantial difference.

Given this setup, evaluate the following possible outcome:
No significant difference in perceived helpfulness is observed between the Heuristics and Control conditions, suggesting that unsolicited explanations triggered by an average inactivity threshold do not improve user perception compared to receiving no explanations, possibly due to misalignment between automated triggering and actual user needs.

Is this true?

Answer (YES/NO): YES